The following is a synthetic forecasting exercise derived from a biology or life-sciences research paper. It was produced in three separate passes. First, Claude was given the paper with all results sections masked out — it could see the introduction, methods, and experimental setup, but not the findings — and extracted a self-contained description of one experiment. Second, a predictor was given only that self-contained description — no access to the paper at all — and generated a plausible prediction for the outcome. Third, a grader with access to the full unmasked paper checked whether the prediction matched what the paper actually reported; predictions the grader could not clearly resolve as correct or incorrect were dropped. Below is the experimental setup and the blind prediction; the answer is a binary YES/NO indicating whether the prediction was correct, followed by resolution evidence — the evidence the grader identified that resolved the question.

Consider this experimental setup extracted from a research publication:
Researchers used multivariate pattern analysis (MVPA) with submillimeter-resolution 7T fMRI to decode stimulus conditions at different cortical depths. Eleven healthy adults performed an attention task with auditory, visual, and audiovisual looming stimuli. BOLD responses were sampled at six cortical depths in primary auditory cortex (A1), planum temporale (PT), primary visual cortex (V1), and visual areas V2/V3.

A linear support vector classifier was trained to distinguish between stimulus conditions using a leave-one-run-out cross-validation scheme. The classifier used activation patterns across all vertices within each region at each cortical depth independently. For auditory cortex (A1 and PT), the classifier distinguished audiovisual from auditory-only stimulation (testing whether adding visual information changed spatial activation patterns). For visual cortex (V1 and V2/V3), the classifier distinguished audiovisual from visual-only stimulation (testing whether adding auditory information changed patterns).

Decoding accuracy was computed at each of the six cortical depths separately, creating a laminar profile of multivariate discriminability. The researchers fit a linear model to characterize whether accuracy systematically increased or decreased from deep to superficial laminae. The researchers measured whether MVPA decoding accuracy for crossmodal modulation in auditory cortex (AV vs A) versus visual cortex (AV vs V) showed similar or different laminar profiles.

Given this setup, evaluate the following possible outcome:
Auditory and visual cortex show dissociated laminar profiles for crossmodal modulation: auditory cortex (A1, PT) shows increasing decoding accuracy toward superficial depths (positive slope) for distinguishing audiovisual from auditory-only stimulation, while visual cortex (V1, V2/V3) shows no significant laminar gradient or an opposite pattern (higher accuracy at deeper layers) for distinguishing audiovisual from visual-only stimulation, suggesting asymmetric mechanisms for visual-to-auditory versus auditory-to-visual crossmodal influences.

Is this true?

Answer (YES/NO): NO